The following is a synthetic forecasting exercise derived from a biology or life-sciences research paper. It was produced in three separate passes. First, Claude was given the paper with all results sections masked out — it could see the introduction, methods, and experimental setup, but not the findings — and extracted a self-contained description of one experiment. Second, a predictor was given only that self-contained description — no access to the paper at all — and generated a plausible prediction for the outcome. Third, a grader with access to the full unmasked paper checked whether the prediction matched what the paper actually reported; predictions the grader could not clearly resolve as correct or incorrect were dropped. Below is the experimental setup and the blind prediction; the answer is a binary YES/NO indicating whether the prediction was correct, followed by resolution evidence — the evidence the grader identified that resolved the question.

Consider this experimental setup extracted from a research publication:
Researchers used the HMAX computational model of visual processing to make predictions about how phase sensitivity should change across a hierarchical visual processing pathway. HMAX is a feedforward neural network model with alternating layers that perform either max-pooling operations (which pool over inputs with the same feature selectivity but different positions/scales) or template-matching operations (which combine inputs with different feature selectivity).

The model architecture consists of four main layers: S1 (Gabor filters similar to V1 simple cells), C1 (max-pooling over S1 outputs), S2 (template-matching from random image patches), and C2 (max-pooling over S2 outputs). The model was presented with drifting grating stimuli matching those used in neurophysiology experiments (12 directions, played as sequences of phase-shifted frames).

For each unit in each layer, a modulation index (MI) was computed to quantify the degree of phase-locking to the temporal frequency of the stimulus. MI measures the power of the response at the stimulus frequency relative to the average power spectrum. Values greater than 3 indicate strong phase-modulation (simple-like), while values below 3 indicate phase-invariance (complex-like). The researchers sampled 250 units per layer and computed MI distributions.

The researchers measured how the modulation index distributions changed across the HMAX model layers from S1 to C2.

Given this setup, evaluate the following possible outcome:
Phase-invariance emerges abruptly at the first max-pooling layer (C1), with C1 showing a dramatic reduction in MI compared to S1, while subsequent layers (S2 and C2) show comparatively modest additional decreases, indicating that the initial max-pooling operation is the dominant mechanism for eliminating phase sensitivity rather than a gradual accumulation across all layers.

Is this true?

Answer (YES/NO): NO